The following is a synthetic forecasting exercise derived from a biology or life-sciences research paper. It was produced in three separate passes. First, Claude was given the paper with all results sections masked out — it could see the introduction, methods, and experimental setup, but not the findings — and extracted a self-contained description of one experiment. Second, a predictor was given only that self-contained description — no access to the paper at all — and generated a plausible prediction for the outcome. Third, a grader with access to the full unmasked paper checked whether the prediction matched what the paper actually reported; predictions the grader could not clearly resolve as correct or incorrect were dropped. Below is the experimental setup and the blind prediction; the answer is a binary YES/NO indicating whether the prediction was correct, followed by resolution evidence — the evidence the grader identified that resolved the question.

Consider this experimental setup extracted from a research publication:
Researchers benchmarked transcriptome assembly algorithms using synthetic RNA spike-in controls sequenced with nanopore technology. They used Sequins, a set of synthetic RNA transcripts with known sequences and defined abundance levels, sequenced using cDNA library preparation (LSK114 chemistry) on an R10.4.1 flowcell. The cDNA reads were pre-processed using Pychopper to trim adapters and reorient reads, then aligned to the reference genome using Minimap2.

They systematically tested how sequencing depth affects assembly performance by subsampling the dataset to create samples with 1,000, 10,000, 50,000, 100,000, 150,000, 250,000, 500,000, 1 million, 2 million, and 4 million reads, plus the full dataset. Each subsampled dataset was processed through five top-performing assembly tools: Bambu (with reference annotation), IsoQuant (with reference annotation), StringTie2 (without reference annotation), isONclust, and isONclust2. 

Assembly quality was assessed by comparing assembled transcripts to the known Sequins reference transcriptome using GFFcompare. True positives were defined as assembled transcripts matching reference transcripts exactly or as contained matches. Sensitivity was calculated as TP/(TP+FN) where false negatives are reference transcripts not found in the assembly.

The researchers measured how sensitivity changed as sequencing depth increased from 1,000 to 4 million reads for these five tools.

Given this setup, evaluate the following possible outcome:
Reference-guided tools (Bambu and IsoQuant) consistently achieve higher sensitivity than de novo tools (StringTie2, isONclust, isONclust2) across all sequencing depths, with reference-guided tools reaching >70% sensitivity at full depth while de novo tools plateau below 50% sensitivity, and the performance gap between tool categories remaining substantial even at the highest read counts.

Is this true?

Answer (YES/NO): NO